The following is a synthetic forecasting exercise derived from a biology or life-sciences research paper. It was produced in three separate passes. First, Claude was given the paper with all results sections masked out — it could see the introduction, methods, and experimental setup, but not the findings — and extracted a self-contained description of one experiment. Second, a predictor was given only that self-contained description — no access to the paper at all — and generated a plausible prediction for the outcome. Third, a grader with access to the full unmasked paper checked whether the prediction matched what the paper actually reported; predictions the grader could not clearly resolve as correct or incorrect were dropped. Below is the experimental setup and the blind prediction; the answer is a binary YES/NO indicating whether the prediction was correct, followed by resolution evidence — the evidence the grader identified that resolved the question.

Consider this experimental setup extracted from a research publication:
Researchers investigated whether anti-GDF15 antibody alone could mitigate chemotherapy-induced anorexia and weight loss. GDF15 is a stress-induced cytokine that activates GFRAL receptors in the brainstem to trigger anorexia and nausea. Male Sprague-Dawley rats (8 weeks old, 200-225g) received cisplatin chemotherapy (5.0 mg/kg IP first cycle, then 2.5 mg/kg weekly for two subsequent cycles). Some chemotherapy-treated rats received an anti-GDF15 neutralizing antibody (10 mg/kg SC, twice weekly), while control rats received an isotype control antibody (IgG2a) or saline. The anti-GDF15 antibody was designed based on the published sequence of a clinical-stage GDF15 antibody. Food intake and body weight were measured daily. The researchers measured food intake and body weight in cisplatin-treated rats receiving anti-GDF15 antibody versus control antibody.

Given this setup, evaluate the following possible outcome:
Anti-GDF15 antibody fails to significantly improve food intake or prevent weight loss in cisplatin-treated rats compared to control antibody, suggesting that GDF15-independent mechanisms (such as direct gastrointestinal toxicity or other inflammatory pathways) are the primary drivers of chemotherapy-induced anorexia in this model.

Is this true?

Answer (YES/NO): NO